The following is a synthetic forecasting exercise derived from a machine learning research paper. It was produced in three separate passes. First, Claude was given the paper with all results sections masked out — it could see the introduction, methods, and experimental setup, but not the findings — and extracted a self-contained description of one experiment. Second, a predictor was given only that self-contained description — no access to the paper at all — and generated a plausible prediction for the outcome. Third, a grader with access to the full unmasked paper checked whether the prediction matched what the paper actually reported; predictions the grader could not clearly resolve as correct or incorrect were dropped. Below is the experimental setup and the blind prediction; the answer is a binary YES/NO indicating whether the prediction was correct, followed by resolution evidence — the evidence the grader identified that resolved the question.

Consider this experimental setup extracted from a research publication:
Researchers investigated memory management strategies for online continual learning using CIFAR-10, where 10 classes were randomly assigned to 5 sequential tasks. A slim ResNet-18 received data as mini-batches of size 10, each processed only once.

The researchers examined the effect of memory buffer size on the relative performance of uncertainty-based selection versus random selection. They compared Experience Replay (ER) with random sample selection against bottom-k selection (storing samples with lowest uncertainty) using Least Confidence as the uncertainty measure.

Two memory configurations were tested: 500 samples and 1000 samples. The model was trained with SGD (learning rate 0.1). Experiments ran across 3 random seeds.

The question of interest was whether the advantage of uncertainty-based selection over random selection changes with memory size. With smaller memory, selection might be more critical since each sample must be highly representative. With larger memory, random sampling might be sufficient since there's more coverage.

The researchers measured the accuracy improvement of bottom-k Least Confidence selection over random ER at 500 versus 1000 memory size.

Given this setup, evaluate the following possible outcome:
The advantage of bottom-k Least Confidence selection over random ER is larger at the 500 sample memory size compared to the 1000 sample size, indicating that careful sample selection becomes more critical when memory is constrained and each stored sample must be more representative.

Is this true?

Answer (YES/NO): YES